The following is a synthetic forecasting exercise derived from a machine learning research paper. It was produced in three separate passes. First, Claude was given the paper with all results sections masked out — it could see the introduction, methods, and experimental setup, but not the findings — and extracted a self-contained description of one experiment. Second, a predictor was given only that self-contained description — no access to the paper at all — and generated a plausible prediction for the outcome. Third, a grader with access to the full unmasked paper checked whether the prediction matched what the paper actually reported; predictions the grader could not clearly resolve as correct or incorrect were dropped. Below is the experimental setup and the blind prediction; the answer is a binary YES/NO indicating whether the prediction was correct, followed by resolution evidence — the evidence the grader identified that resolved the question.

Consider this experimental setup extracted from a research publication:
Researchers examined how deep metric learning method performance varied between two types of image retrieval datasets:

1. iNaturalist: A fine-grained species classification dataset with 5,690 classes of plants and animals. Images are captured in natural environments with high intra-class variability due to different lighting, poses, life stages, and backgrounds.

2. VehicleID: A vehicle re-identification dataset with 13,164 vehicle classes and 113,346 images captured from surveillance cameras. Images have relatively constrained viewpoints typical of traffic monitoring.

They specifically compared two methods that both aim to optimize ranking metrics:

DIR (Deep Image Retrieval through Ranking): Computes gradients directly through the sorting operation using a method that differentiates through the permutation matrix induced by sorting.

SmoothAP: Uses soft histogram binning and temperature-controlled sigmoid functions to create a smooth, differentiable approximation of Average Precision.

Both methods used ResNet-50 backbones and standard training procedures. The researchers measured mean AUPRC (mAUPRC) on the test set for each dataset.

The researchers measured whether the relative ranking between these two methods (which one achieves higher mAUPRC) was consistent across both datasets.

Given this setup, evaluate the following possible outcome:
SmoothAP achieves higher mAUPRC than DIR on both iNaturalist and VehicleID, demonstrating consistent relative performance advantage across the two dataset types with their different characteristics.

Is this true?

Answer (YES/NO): NO